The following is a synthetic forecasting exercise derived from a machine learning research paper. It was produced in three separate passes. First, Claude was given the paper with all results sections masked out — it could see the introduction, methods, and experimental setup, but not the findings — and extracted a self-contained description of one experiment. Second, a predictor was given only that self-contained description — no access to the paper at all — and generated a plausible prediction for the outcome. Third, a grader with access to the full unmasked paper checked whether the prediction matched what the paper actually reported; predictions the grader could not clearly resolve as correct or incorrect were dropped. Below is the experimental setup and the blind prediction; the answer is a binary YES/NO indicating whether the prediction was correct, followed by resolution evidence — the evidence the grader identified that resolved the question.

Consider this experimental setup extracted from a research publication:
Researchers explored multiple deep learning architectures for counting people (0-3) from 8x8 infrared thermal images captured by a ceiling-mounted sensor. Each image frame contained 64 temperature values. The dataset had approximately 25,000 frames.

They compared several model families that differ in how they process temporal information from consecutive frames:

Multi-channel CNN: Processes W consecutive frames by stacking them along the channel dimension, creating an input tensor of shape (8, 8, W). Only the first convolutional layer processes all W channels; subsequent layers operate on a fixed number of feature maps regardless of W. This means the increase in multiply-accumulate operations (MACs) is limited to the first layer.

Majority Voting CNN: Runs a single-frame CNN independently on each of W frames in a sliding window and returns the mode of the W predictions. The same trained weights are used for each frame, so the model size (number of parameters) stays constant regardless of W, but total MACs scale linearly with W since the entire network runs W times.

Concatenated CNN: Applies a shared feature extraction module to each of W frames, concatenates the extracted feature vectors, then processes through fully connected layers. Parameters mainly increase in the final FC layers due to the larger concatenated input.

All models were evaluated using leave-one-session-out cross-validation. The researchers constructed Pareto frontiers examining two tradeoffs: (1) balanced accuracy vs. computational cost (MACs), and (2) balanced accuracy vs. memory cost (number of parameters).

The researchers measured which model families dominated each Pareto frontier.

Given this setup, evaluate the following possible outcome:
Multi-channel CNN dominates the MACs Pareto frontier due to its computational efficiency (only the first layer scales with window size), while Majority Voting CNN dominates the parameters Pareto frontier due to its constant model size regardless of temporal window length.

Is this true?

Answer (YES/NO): NO